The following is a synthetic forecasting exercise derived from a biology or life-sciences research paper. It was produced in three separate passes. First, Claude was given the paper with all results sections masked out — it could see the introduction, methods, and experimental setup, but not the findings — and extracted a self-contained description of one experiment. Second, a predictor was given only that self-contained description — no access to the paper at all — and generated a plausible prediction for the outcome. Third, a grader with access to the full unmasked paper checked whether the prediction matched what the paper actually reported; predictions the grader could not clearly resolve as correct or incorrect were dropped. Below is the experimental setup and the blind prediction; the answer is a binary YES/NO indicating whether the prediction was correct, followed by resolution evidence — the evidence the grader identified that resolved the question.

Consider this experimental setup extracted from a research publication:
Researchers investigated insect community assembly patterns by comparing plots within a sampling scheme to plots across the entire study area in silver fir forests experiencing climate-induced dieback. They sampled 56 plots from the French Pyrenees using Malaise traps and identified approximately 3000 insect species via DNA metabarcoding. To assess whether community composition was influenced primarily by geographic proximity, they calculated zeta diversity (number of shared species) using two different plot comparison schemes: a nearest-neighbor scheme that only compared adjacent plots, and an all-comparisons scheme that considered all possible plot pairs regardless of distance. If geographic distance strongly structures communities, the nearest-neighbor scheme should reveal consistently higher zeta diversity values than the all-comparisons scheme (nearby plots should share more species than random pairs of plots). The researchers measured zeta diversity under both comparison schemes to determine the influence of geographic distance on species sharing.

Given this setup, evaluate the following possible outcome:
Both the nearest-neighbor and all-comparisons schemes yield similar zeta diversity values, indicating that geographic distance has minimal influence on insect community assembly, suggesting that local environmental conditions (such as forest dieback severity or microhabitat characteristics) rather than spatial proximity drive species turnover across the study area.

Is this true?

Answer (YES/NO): NO